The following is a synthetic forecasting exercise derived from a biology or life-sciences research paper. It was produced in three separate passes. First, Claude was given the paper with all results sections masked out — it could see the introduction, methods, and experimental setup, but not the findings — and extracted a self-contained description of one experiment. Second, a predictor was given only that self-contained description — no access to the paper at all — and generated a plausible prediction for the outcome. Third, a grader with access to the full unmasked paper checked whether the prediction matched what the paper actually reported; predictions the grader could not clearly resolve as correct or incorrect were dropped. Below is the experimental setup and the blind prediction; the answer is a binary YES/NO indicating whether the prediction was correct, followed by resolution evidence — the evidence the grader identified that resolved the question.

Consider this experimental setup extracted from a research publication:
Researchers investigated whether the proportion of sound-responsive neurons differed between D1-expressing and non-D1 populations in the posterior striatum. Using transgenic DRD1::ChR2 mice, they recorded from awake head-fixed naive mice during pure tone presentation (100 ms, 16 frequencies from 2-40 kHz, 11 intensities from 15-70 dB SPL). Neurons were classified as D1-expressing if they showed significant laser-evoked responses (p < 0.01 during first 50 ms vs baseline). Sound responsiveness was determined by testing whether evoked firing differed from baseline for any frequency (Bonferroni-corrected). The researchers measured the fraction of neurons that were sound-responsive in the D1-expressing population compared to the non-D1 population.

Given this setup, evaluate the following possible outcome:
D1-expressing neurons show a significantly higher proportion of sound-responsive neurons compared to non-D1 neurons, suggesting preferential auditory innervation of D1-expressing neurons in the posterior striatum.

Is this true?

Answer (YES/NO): YES